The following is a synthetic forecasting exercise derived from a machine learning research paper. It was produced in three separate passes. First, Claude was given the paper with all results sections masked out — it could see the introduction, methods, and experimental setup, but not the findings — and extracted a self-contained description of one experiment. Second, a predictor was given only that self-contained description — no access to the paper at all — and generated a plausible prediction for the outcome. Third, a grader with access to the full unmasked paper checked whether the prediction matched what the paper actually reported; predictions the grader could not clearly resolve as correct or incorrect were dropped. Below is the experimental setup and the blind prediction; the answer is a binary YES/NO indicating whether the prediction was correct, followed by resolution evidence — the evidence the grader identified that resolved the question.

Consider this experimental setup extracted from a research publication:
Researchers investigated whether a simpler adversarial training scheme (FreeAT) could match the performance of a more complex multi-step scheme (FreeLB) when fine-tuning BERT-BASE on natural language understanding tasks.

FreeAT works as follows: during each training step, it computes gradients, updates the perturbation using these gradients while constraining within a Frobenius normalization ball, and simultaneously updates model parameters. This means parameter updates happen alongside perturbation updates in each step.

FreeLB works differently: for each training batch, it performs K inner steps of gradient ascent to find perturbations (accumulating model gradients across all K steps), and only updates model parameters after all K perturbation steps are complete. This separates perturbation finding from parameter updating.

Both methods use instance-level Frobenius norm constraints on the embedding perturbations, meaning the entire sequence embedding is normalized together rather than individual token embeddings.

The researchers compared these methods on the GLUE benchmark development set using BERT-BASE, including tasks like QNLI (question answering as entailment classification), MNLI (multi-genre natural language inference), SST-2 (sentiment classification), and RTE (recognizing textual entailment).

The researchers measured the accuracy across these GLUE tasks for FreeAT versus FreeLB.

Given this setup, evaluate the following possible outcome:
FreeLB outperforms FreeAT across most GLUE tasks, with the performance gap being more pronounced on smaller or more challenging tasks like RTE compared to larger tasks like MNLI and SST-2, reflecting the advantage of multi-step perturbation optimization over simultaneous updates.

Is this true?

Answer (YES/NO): YES